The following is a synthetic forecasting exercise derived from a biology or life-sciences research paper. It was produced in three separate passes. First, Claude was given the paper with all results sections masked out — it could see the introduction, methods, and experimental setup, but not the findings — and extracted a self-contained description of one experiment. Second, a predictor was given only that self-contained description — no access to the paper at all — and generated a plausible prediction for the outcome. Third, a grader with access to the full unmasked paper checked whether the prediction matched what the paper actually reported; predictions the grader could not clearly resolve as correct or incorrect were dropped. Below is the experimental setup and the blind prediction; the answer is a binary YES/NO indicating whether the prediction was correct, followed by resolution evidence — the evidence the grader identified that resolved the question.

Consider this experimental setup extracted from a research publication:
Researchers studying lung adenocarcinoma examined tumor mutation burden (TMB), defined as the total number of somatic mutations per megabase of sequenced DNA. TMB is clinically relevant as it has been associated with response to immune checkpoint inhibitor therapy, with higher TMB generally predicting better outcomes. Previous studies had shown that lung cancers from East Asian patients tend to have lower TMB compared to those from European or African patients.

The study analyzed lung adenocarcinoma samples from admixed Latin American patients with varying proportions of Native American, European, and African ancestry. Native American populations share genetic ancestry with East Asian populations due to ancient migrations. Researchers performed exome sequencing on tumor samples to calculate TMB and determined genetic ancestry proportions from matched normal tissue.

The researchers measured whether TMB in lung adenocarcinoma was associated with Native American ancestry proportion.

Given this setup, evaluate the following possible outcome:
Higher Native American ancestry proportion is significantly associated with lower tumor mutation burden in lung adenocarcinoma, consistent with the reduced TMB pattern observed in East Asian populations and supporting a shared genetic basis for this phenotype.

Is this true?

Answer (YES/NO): YES